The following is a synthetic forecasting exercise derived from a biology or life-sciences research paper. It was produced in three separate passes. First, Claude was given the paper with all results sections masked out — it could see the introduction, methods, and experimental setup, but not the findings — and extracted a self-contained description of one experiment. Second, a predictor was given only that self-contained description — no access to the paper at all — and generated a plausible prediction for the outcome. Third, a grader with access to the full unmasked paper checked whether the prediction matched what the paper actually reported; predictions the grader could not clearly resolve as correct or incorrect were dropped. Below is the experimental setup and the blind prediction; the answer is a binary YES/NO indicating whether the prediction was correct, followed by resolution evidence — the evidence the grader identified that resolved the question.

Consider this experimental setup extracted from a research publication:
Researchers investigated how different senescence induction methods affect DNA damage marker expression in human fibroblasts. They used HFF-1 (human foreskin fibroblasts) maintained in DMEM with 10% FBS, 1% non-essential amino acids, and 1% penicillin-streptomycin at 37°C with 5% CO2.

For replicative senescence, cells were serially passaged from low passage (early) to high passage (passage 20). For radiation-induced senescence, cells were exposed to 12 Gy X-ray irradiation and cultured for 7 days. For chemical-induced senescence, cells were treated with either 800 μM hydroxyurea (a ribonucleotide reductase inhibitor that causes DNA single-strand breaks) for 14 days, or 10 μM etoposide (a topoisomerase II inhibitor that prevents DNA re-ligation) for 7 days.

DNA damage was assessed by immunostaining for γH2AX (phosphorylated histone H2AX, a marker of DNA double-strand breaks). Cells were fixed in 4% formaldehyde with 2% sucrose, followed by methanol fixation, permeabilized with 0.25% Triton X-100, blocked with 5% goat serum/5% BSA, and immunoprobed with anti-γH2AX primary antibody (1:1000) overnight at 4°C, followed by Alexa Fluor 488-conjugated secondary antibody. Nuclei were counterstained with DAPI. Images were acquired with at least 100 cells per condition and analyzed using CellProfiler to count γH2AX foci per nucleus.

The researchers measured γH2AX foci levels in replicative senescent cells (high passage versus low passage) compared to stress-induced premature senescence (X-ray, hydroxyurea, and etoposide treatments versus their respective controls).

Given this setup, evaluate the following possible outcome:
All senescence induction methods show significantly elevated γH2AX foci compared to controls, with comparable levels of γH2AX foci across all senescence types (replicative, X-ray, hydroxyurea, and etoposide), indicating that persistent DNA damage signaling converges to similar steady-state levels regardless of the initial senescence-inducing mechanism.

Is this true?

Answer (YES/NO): NO